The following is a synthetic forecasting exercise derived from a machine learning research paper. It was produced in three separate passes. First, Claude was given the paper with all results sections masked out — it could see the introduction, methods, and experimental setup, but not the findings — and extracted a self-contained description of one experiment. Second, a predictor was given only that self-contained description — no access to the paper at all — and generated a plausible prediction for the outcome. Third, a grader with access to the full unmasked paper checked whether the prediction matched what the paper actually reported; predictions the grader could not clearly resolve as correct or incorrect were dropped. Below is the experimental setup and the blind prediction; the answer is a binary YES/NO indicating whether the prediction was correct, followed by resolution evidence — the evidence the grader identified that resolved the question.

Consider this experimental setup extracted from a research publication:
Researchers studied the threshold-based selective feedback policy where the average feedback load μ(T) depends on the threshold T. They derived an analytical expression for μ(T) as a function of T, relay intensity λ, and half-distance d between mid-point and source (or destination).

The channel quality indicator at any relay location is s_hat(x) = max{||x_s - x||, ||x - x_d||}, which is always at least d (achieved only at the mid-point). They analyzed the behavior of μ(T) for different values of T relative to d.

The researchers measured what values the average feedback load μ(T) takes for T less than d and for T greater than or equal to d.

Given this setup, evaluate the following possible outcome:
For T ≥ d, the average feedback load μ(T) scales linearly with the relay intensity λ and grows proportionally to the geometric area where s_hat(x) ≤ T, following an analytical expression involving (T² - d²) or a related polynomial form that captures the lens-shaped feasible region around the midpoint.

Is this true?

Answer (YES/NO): NO